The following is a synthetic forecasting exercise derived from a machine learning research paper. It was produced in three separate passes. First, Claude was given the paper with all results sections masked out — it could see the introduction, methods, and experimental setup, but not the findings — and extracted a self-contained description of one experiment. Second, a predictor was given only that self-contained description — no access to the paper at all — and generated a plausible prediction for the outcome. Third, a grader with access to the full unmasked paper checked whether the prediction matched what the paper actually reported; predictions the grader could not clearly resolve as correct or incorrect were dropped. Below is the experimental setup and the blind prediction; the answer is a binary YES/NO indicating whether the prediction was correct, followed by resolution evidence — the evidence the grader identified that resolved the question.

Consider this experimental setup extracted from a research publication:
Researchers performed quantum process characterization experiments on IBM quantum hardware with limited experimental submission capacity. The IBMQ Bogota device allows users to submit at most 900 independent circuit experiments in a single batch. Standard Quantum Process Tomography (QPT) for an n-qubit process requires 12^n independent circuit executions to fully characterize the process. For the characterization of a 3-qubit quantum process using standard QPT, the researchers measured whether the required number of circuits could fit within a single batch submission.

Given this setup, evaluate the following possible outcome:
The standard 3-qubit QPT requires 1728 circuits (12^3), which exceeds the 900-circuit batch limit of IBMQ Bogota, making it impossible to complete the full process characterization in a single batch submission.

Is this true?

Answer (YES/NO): YES